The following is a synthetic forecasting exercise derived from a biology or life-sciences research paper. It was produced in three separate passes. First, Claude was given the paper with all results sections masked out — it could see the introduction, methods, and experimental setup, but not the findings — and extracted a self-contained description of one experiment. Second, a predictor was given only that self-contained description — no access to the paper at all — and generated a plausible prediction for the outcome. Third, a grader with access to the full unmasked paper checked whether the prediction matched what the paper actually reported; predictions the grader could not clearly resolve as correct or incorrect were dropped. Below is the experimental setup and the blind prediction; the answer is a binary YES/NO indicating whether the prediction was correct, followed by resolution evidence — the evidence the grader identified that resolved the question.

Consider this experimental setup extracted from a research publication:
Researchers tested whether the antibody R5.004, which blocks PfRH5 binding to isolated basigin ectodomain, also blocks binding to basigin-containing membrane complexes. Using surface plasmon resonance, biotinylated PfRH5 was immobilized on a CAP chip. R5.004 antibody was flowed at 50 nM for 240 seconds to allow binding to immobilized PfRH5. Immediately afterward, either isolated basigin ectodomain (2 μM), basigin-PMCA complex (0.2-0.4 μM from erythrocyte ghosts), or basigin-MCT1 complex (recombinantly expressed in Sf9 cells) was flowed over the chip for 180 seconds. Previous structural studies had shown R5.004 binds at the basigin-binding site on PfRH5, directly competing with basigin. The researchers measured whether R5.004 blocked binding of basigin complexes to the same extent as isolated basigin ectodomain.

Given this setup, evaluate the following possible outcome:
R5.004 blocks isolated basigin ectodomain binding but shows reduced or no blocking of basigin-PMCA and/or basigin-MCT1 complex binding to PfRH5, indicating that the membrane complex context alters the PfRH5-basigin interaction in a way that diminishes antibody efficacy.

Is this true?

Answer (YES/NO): NO